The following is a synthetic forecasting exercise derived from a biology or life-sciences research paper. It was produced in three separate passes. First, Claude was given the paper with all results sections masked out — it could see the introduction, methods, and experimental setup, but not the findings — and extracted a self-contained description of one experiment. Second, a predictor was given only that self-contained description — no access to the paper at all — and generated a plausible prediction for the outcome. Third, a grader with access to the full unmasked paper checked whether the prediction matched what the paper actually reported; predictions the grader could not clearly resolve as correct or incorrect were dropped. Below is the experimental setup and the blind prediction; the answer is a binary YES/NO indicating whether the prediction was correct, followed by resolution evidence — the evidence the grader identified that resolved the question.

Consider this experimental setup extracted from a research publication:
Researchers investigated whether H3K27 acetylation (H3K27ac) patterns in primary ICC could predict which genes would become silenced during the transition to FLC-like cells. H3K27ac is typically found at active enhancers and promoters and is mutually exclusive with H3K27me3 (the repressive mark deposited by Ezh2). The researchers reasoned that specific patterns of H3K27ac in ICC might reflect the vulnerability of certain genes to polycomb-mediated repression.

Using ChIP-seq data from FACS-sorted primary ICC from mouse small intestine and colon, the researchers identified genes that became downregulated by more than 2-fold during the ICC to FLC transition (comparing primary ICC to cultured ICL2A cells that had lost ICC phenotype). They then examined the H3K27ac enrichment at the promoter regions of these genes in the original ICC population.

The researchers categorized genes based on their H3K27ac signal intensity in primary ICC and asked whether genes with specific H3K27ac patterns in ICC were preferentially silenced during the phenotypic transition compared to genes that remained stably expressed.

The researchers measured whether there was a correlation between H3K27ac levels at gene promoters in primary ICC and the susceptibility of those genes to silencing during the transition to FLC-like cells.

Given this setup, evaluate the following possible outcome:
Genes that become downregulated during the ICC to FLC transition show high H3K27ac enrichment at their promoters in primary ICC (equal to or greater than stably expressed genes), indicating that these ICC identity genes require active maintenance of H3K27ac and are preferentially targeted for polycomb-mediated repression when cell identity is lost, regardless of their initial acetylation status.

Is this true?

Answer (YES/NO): NO